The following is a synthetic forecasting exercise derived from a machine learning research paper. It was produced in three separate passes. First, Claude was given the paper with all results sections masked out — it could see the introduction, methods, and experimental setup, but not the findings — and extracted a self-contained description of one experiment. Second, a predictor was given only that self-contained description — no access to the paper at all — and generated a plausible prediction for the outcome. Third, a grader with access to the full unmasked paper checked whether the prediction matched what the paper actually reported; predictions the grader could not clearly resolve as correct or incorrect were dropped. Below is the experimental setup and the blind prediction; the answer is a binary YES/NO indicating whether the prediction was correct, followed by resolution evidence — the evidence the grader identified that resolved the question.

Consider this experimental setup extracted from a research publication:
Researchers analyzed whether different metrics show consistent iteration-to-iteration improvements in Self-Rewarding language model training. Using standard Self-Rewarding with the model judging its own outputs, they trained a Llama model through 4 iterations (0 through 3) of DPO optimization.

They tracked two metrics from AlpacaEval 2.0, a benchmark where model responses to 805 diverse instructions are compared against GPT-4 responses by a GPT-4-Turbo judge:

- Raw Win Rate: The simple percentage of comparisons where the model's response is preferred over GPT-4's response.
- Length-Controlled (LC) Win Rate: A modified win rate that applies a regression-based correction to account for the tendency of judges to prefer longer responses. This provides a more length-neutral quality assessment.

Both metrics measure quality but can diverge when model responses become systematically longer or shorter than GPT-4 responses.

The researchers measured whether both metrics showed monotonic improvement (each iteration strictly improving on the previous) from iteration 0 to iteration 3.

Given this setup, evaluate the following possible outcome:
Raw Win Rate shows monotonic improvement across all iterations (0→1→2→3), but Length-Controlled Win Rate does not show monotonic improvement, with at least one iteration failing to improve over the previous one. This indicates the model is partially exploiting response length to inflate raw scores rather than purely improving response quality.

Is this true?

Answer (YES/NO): NO